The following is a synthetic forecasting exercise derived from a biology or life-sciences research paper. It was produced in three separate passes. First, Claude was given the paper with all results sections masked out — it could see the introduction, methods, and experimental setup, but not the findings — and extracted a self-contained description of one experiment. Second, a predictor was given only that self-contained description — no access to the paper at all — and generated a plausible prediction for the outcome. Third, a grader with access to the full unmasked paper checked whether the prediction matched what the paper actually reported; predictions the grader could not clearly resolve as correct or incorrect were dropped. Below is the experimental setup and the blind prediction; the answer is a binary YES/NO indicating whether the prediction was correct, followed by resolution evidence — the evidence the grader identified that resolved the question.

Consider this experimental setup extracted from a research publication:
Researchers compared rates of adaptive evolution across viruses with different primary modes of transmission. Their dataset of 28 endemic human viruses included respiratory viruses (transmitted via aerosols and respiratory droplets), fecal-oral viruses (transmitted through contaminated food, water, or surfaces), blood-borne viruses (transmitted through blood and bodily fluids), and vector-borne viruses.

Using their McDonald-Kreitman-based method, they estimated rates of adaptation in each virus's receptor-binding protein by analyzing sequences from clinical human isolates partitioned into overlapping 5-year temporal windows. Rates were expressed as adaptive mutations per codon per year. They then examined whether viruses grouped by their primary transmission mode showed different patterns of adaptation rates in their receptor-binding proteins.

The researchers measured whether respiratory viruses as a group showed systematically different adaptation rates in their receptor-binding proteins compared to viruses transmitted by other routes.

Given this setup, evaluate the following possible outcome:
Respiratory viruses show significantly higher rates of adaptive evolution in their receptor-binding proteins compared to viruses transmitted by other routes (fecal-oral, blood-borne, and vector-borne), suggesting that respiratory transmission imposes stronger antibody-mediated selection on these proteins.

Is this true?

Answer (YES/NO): NO